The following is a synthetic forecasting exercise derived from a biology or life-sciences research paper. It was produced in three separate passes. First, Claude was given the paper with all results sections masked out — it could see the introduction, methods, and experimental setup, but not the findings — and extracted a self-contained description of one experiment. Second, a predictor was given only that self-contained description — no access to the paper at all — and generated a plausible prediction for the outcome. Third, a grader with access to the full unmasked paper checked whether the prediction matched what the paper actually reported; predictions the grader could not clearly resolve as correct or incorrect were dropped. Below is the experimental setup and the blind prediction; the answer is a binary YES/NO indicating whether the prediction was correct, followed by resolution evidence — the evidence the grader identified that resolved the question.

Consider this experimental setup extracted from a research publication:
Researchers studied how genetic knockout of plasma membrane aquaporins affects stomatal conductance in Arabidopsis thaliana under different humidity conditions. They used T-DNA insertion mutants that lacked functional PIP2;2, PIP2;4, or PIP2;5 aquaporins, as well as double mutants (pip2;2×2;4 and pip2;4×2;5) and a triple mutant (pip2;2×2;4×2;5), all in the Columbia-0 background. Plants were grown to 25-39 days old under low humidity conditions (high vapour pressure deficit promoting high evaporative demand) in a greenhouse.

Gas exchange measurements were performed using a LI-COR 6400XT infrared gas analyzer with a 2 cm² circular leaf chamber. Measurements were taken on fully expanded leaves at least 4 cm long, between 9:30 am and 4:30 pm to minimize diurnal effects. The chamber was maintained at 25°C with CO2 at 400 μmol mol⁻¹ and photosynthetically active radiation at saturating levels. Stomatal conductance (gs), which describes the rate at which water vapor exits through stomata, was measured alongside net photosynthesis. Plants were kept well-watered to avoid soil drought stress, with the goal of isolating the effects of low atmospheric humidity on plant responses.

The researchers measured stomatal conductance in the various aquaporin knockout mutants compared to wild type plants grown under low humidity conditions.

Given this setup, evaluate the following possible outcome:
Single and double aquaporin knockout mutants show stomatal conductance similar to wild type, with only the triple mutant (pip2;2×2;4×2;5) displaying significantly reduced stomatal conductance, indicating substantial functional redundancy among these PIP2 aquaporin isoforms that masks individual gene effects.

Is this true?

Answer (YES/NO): NO